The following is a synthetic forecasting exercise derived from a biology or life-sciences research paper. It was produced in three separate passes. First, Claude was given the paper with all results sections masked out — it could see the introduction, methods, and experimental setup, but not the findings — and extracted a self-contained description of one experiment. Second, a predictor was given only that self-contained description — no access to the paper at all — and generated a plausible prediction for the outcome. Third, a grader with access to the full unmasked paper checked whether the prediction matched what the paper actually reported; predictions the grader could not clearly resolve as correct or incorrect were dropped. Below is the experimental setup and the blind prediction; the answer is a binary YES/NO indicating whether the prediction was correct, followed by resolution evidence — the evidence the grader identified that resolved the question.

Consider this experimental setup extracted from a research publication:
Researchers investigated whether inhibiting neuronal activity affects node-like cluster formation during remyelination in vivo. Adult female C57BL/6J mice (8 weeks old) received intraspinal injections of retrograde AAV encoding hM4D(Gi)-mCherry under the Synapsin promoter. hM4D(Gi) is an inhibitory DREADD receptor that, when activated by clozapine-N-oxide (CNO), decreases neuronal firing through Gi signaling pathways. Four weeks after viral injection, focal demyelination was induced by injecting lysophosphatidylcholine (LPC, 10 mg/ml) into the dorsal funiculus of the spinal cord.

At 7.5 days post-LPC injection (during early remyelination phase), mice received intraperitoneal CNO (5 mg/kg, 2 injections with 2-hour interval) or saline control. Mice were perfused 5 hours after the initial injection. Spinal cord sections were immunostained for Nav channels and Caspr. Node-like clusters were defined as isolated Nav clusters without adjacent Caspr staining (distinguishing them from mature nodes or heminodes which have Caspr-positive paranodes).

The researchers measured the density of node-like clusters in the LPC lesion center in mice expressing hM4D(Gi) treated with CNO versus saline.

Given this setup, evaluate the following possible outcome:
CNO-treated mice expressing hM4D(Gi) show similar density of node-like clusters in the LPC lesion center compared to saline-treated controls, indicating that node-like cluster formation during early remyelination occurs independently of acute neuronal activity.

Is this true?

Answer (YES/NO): NO